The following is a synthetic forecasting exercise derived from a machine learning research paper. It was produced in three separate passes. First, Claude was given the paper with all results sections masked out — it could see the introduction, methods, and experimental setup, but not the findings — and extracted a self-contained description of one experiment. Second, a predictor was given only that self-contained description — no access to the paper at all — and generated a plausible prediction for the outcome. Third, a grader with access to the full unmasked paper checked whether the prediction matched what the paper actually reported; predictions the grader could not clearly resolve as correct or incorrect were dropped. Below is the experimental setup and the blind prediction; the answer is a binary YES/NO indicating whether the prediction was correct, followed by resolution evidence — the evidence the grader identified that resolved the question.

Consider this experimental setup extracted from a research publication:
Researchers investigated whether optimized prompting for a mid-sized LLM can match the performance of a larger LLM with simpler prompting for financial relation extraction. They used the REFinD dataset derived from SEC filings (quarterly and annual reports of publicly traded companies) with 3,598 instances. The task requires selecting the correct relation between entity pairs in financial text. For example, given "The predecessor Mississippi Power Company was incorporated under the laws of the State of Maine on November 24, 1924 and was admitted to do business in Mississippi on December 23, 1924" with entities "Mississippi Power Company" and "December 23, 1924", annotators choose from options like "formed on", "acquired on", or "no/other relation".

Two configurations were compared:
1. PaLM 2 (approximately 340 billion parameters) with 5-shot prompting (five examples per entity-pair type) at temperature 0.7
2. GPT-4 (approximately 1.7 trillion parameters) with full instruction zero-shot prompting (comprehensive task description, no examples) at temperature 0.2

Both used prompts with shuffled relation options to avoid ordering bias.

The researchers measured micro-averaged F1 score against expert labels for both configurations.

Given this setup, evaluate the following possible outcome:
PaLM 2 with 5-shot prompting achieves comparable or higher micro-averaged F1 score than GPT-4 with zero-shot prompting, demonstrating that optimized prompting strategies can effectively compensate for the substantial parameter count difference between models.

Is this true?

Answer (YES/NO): YES